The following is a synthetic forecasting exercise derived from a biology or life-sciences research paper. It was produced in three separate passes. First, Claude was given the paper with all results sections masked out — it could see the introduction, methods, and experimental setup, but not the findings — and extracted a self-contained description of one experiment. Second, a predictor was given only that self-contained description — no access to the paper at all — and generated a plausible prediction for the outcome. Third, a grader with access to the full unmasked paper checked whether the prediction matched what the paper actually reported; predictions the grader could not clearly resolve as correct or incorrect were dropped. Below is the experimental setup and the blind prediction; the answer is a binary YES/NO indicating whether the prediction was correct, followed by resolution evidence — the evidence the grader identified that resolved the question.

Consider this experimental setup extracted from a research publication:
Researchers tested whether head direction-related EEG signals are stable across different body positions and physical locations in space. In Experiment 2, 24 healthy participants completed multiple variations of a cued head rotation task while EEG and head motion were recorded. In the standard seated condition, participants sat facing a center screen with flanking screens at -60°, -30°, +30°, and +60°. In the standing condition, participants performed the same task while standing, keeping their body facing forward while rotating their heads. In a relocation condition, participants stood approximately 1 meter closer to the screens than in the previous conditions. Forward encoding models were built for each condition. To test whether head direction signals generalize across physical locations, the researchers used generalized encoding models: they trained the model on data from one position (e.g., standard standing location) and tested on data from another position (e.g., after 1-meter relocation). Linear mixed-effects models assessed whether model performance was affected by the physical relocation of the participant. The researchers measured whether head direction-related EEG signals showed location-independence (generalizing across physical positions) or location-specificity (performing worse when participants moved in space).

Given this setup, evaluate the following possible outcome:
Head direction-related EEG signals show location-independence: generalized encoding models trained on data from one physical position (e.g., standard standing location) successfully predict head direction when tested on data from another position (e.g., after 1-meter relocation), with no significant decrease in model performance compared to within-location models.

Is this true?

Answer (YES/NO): NO